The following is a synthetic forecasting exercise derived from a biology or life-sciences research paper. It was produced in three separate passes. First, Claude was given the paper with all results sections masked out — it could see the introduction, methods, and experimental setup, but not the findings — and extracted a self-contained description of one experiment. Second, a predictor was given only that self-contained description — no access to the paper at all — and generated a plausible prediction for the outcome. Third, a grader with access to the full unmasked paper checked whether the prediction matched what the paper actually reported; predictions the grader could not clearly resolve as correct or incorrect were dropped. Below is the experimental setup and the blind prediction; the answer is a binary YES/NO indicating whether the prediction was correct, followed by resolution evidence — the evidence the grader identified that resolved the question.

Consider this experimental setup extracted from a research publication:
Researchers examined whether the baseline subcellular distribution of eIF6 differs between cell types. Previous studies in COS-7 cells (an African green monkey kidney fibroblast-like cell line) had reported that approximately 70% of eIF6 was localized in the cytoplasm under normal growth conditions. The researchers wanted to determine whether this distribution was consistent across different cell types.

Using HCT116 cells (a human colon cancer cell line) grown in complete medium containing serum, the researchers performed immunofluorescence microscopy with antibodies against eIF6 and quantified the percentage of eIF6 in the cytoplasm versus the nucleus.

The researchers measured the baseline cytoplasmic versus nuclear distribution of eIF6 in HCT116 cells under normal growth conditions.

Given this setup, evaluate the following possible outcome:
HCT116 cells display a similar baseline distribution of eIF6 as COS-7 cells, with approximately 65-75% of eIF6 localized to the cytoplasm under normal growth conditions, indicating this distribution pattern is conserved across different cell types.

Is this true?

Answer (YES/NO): NO